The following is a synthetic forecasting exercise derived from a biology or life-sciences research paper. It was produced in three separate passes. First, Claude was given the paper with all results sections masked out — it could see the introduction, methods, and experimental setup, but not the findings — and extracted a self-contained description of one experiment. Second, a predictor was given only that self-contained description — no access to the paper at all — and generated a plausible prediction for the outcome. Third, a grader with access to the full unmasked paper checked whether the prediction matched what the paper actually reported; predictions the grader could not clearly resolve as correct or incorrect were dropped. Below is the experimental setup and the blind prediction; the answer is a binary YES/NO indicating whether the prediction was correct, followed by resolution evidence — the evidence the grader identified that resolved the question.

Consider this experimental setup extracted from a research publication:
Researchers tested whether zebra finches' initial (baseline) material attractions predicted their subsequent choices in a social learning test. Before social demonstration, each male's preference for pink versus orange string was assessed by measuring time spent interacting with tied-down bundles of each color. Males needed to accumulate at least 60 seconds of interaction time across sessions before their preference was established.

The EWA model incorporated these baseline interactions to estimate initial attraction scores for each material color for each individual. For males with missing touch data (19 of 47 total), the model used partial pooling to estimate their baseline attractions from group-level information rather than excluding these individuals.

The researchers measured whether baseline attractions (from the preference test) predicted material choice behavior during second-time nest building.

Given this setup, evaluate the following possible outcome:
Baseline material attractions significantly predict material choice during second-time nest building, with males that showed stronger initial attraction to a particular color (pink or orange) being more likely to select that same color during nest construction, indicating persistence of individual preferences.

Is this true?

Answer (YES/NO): YES